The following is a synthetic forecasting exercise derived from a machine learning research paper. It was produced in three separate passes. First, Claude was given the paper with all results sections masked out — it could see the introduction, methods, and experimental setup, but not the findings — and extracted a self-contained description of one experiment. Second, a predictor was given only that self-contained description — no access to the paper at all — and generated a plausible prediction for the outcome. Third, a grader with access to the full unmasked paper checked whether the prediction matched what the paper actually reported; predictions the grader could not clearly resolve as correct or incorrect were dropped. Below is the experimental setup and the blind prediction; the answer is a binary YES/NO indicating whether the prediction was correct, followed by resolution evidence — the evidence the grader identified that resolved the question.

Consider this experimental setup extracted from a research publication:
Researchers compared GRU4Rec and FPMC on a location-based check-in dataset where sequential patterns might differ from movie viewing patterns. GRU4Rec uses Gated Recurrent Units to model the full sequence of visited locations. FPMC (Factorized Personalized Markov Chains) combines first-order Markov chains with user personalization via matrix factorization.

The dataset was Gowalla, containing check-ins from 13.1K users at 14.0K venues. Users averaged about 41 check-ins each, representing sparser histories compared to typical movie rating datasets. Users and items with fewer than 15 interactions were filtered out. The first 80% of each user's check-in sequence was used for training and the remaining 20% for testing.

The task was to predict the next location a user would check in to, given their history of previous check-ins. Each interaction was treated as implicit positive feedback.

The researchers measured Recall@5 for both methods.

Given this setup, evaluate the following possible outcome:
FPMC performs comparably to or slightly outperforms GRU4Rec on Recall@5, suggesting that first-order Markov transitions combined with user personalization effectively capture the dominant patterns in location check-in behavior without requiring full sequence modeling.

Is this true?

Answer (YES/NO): NO